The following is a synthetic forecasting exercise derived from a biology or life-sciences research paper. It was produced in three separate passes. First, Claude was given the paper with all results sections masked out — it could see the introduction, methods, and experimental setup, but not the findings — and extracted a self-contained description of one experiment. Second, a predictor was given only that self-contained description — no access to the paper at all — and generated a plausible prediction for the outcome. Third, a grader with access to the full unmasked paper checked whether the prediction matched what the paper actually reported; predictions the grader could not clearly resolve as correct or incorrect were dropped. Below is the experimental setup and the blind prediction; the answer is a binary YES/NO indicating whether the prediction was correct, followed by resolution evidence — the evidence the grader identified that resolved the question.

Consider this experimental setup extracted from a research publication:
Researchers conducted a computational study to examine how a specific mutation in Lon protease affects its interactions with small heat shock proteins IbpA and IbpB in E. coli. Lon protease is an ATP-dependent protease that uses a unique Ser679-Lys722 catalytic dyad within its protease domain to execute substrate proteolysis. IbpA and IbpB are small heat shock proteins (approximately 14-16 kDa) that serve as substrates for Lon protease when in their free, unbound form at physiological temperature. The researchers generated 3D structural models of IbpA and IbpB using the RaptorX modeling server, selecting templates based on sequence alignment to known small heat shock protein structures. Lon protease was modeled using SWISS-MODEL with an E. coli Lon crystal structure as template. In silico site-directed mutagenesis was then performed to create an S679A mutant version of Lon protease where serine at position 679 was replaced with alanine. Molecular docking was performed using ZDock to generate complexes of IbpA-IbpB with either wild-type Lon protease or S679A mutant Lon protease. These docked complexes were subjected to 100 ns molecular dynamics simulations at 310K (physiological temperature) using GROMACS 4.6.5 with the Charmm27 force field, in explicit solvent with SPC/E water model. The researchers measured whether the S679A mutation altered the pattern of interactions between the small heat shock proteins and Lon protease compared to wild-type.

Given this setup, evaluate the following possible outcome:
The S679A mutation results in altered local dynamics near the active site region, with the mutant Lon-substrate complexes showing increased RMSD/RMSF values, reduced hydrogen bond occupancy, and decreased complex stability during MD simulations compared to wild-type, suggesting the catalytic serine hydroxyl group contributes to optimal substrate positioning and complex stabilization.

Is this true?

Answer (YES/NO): NO